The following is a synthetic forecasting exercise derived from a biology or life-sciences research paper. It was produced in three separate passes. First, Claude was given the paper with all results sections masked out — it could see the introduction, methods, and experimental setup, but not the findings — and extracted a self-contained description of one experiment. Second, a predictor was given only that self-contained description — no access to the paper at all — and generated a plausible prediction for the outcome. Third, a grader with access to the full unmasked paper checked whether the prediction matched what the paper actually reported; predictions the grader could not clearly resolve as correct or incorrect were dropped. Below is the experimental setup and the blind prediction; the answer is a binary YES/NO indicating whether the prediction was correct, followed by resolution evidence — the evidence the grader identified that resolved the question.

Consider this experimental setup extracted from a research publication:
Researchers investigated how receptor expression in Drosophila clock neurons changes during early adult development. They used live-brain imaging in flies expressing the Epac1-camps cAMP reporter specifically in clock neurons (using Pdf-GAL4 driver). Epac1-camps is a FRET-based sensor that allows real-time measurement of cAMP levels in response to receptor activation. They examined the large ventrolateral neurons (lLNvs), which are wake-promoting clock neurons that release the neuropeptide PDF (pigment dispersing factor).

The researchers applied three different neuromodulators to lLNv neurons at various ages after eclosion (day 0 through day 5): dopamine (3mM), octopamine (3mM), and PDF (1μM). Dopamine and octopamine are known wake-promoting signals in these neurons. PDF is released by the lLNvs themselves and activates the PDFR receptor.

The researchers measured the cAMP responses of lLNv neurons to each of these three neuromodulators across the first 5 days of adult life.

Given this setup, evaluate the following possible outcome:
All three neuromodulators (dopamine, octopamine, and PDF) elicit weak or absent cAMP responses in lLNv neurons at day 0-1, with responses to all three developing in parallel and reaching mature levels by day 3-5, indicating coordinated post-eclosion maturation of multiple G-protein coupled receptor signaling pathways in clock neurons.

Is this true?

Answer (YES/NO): NO